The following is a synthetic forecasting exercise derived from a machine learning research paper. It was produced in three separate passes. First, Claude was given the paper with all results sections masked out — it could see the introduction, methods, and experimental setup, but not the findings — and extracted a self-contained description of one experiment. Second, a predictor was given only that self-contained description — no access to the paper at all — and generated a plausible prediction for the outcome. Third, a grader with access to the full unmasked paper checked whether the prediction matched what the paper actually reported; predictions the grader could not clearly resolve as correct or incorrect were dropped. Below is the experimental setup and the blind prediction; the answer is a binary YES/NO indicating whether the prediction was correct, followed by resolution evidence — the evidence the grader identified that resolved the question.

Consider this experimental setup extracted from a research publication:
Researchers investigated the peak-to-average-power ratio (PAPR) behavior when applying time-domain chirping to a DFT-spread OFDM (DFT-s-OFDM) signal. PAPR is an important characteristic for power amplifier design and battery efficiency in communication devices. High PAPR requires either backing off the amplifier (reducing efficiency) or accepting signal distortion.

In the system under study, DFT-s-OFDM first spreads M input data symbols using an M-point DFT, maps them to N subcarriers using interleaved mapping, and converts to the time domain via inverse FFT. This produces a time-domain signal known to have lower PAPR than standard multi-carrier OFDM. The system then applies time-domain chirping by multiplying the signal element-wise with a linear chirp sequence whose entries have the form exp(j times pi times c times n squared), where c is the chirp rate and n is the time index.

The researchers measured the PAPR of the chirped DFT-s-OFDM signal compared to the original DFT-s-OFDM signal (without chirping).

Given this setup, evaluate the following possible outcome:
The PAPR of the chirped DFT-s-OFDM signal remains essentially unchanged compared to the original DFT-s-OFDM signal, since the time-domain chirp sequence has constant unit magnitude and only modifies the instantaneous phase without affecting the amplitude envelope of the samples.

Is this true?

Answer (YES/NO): YES